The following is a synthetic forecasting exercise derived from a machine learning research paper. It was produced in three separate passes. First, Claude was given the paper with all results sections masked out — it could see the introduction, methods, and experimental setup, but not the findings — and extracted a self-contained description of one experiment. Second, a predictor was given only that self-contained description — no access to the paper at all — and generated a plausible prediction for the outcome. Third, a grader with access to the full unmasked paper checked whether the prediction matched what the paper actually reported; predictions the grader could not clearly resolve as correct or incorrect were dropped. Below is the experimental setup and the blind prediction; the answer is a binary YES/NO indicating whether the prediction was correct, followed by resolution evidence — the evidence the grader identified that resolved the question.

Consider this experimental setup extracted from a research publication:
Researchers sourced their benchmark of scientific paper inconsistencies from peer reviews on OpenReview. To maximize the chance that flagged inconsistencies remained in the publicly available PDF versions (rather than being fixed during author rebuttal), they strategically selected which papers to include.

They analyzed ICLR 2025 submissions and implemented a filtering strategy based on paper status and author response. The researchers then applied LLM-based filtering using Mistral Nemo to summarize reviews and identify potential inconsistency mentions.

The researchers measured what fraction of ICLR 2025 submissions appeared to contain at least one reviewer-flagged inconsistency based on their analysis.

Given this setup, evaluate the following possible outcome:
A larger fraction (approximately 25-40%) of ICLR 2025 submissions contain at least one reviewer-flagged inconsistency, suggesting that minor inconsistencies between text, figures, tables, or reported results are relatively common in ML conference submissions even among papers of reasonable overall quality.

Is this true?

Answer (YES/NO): NO